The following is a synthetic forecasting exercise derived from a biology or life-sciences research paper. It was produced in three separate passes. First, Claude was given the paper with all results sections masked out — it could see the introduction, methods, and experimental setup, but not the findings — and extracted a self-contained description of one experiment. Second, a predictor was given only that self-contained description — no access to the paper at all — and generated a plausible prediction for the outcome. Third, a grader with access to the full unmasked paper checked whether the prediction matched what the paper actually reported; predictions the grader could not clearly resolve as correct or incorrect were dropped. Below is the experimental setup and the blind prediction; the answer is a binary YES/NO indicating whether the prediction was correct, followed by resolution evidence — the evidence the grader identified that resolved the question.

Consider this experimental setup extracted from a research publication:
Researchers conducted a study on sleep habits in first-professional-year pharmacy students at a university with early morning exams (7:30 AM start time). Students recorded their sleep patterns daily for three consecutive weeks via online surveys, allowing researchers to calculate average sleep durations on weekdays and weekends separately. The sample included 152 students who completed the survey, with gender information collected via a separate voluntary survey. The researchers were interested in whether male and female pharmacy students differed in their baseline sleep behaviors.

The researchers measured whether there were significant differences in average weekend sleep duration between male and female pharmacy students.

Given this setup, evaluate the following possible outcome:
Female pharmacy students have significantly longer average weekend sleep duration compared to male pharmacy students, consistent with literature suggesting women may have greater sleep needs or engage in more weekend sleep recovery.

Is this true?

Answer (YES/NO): NO